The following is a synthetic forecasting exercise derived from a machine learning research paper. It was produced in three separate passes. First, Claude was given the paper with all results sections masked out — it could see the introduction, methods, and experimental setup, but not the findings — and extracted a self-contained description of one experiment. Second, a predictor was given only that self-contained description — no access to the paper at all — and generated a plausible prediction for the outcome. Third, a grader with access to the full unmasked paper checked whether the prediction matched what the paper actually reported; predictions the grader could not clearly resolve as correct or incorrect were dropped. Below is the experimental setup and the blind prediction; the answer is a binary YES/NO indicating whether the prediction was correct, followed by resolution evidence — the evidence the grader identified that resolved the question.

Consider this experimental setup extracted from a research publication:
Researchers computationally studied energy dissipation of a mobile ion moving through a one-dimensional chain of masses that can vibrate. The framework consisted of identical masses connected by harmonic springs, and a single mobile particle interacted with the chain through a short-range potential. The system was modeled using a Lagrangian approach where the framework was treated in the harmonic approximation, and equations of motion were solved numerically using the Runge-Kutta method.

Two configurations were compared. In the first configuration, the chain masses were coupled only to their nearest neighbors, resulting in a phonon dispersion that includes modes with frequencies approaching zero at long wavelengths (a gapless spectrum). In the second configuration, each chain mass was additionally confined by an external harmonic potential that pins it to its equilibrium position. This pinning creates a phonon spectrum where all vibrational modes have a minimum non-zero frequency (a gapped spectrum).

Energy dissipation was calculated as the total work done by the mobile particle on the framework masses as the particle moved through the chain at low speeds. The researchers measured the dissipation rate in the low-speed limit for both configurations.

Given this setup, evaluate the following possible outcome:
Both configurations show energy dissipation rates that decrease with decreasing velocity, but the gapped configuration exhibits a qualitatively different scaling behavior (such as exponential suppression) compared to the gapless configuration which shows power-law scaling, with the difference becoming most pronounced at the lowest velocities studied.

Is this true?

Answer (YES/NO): NO